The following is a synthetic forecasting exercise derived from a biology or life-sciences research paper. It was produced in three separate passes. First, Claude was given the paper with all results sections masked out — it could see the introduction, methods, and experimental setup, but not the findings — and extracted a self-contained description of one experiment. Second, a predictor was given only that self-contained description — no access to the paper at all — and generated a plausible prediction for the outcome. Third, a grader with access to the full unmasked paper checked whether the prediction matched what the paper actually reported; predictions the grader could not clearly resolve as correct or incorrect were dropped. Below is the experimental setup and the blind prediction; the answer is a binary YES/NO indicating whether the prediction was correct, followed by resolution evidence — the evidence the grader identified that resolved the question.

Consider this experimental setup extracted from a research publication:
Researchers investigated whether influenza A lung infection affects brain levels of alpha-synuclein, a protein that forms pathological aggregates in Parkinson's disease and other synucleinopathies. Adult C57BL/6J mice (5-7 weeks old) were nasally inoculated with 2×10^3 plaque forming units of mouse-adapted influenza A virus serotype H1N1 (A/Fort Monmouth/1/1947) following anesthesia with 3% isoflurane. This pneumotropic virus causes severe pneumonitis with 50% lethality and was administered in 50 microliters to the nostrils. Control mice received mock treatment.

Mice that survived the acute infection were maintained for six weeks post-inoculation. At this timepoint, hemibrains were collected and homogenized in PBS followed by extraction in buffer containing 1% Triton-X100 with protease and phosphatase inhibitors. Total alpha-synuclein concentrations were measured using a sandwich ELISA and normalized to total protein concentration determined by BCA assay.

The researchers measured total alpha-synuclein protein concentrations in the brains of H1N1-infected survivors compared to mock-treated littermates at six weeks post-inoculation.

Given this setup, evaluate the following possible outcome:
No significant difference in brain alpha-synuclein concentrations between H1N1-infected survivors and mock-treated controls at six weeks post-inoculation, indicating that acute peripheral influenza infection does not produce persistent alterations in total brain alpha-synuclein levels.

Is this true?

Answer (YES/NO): NO